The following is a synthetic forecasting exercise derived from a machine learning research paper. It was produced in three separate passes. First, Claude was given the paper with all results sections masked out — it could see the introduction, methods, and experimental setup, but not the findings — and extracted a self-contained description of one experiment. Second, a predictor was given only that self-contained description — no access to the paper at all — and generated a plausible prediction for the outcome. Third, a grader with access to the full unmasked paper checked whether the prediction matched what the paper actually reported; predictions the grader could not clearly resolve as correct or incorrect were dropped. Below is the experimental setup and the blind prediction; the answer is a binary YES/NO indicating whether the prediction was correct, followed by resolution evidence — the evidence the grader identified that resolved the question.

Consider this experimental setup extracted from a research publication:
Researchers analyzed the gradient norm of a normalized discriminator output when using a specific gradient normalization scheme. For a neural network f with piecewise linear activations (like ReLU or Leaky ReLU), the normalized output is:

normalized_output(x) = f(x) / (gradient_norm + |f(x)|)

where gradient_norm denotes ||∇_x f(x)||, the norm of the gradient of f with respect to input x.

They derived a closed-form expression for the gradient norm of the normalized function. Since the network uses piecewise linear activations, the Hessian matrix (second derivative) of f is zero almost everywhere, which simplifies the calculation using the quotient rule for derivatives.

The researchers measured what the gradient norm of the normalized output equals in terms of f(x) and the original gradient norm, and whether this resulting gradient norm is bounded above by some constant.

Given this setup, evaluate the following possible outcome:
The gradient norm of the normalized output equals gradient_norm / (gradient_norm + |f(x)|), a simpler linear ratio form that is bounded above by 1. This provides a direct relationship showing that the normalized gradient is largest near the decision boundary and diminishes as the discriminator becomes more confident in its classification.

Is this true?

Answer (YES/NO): NO